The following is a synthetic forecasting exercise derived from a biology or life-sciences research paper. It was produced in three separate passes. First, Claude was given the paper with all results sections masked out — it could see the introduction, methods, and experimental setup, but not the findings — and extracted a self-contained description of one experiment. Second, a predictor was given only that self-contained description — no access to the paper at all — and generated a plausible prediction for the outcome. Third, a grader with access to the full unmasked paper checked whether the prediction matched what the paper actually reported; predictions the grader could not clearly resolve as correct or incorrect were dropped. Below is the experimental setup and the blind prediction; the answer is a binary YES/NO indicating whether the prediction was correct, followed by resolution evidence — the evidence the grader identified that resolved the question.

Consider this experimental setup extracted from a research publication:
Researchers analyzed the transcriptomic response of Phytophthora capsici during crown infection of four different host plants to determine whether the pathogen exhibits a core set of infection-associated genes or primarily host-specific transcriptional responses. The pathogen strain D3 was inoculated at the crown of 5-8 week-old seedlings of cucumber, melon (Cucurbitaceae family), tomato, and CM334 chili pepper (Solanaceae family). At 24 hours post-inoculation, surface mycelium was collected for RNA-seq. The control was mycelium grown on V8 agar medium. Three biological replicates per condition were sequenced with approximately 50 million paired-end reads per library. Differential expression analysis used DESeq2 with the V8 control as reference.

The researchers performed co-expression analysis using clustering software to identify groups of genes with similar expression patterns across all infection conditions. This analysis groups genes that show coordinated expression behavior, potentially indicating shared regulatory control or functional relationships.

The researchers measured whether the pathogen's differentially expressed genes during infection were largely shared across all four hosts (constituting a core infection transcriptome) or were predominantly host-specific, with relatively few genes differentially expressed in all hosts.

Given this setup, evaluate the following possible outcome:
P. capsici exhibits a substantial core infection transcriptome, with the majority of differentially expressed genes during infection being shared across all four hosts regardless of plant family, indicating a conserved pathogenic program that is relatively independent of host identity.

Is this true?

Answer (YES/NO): NO